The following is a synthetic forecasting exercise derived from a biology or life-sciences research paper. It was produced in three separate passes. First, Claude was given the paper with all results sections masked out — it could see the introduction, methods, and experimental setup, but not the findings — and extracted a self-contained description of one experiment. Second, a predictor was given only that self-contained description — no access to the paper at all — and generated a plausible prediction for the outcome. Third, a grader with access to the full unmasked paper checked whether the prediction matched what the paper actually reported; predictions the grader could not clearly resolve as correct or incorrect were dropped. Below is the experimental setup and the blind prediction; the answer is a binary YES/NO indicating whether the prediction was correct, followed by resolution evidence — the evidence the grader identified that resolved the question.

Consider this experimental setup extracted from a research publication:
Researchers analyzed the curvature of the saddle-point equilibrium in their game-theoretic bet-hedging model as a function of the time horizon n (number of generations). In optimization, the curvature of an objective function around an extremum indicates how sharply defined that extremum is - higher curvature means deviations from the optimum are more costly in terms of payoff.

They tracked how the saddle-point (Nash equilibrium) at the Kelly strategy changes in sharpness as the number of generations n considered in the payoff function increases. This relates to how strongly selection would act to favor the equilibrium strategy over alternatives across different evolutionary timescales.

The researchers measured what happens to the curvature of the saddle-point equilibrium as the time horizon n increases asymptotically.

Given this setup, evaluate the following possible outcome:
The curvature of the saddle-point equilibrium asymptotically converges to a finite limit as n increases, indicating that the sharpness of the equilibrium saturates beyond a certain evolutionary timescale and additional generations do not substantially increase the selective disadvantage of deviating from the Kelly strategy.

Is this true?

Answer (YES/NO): YES